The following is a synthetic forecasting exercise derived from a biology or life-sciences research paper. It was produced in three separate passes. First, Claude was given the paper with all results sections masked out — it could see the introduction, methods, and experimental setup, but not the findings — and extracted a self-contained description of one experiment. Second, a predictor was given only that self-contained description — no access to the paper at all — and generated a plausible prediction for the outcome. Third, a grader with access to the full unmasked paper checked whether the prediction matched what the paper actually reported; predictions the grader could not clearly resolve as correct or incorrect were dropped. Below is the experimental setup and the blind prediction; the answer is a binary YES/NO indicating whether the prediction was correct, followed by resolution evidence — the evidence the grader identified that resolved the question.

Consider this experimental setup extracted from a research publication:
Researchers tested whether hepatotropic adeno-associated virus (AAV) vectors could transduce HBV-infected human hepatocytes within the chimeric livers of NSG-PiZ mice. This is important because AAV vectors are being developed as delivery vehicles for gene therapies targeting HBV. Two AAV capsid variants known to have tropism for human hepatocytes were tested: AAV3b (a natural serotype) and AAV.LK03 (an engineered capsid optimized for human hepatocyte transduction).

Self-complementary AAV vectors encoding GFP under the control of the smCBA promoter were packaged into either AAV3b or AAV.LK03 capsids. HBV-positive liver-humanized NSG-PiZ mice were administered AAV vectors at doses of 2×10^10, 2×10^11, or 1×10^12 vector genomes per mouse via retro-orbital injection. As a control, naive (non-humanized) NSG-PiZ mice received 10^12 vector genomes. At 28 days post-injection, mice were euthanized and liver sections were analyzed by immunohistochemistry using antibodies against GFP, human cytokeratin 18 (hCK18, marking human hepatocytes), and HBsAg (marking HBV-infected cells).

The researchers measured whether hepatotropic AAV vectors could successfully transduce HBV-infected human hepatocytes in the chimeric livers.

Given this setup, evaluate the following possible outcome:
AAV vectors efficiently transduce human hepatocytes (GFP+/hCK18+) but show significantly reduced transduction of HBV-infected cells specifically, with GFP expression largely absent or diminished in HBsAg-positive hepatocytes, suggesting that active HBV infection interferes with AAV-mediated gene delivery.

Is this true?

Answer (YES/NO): NO